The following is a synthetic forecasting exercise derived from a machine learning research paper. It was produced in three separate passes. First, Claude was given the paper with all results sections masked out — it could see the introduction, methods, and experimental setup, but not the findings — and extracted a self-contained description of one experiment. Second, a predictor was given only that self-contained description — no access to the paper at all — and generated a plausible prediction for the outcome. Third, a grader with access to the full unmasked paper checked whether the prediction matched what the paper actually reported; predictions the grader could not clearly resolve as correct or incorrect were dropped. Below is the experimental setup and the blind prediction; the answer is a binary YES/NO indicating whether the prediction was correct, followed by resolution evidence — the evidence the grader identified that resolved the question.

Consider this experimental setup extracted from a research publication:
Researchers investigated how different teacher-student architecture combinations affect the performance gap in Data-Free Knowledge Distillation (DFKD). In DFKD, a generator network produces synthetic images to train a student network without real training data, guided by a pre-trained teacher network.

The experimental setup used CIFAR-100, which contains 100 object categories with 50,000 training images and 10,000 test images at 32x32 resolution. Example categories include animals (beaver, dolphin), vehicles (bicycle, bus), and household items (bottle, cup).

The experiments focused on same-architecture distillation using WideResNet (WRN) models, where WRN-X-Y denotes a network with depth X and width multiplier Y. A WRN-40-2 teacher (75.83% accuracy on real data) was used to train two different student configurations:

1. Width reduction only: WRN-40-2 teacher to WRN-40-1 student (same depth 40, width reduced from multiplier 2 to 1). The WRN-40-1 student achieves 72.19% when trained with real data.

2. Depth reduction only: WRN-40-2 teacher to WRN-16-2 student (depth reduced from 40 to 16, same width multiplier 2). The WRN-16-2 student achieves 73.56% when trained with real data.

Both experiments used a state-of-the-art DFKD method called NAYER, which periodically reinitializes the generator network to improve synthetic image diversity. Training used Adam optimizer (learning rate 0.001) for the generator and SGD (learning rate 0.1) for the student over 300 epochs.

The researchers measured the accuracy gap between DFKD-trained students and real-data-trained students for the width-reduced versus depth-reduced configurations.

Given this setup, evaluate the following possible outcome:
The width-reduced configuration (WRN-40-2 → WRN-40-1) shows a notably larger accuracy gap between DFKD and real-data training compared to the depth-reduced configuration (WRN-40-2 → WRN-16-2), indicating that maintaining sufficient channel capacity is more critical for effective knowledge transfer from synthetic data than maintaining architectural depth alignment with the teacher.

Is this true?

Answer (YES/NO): NO